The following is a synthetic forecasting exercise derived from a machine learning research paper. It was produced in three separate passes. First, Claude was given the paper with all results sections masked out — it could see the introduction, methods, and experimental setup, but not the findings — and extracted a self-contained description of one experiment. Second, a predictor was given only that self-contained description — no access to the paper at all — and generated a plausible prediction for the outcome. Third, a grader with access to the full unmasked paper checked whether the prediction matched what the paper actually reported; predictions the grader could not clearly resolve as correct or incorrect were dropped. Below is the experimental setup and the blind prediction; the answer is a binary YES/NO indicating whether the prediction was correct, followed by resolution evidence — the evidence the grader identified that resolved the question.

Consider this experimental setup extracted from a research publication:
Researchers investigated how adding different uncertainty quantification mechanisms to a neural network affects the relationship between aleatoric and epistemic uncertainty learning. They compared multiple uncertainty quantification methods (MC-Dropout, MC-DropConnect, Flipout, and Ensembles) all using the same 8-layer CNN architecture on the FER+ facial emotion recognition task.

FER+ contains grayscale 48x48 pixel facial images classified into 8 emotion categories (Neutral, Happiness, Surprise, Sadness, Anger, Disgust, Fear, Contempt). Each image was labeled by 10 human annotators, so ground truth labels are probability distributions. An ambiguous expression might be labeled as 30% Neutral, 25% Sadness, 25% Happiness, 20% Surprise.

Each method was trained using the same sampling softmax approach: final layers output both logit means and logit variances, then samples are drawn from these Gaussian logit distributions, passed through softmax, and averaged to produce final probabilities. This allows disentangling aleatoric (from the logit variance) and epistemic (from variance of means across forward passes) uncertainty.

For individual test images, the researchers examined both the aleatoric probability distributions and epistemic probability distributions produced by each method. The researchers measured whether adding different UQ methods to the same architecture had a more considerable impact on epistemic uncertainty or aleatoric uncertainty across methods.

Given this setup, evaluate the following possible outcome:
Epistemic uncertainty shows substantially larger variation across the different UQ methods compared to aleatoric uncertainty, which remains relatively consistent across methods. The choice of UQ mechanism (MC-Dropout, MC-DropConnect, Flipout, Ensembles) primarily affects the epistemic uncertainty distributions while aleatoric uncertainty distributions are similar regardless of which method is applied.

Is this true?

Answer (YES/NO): YES